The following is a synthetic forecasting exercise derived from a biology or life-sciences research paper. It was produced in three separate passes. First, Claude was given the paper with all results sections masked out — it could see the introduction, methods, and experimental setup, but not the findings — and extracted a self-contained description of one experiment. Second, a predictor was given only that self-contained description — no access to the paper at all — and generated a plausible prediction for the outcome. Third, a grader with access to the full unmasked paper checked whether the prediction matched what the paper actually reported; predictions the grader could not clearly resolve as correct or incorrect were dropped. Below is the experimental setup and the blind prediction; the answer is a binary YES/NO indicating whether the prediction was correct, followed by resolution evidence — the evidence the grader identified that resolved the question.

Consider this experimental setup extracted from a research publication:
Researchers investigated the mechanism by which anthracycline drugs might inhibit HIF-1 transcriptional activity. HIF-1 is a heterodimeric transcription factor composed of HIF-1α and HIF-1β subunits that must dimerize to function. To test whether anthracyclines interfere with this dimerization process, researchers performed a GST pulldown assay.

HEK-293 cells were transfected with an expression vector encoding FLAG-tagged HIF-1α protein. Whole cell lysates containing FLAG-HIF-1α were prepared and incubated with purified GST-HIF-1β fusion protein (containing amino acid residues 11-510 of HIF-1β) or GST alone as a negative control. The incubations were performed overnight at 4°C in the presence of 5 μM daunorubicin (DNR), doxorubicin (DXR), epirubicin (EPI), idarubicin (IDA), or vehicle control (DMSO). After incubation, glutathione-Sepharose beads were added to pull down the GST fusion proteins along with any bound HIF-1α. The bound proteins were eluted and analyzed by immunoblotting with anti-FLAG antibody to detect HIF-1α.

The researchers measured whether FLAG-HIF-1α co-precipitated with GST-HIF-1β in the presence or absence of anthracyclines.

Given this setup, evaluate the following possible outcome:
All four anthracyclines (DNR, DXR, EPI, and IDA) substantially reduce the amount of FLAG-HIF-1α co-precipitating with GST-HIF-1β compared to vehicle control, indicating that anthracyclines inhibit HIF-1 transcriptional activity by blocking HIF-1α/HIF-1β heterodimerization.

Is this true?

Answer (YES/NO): NO